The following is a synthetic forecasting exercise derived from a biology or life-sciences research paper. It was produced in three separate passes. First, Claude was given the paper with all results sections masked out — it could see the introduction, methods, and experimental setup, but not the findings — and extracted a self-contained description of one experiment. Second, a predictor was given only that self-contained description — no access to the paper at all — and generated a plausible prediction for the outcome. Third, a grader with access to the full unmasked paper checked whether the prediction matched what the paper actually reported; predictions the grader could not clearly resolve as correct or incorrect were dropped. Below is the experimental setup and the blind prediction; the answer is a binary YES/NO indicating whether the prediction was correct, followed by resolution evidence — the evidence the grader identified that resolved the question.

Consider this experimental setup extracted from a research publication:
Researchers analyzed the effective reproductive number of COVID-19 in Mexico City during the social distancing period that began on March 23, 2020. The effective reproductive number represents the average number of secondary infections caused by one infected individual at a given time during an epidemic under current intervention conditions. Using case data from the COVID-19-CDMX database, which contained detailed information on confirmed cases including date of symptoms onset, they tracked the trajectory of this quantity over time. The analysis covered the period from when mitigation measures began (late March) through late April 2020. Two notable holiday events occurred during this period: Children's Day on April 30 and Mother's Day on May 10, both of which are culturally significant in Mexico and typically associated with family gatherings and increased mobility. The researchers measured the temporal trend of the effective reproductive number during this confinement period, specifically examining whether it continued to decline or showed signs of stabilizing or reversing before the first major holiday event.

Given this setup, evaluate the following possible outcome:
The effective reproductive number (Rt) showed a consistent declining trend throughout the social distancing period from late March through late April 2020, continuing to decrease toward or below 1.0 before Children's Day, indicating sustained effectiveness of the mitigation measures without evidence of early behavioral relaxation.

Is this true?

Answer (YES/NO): YES